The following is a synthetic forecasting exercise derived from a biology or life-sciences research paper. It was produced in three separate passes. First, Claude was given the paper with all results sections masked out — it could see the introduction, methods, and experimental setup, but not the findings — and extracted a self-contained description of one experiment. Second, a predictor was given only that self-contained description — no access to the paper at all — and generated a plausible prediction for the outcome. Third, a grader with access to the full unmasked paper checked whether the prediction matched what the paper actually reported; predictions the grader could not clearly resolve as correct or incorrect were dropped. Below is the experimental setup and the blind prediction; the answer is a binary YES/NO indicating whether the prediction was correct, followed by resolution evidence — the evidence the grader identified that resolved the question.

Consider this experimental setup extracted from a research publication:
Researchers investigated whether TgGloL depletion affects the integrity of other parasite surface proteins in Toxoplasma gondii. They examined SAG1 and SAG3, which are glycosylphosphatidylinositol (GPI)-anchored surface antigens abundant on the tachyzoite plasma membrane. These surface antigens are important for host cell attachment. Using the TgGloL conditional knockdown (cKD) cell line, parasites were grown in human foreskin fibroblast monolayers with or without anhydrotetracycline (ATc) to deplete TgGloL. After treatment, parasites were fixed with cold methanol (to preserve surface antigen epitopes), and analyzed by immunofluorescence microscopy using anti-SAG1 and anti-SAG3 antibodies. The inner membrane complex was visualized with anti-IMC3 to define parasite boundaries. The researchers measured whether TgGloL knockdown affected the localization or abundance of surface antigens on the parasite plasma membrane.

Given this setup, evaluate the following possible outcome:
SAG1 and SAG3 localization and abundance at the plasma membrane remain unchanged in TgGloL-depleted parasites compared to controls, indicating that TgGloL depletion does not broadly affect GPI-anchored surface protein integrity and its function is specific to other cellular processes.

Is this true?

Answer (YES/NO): NO